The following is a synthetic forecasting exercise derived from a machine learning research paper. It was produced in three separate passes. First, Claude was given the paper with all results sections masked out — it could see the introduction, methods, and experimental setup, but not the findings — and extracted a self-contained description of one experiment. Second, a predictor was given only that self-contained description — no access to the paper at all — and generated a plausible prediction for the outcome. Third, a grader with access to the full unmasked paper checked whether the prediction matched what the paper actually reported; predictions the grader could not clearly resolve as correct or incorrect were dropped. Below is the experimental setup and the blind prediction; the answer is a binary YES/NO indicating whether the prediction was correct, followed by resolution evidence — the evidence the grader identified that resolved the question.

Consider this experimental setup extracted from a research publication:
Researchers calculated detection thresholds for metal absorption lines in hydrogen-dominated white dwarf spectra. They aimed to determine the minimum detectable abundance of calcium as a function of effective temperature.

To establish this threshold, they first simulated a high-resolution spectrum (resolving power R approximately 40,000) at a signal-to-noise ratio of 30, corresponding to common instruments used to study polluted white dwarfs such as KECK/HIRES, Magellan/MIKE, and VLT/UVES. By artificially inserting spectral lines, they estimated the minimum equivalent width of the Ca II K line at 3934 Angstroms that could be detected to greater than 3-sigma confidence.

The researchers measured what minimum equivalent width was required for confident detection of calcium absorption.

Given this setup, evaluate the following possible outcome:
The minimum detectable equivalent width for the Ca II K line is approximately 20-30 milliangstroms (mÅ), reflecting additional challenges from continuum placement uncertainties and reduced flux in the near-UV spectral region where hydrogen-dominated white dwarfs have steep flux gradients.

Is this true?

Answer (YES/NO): NO